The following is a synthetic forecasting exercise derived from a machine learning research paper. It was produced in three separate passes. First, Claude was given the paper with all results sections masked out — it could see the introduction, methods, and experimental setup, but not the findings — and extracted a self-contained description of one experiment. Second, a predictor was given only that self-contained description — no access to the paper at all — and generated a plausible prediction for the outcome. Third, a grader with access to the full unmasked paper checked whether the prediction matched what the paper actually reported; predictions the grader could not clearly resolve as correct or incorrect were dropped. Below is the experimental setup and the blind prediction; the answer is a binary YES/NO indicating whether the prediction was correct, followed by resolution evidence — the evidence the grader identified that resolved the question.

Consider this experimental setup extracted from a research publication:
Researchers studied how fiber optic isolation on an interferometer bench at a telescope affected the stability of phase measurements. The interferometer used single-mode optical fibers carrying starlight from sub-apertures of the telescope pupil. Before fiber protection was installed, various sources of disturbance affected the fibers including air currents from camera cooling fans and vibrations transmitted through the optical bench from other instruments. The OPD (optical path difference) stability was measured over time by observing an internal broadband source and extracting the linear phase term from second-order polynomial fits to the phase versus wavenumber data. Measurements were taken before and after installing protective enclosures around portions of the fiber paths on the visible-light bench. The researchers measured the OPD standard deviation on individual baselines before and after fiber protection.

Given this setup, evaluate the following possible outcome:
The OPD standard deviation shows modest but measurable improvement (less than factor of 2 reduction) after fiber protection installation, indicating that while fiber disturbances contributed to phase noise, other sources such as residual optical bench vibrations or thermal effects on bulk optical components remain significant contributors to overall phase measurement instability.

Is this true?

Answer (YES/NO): NO